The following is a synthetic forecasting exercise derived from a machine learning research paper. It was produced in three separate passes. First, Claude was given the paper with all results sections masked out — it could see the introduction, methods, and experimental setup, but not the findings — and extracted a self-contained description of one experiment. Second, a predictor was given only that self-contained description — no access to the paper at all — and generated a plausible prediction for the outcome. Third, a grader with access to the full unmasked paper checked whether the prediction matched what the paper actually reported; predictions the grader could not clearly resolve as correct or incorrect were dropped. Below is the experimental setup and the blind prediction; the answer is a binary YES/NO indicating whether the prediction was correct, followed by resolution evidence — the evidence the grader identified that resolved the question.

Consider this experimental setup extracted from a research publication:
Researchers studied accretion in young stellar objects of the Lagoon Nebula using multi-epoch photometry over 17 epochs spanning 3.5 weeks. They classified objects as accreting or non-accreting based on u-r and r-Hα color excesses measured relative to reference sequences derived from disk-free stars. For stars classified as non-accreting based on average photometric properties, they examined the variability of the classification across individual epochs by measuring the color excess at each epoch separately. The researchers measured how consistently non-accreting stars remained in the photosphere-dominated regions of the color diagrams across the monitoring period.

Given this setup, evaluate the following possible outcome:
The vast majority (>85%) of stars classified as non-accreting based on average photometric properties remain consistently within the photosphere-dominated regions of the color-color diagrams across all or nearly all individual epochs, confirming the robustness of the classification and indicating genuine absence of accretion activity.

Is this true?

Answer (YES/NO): NO